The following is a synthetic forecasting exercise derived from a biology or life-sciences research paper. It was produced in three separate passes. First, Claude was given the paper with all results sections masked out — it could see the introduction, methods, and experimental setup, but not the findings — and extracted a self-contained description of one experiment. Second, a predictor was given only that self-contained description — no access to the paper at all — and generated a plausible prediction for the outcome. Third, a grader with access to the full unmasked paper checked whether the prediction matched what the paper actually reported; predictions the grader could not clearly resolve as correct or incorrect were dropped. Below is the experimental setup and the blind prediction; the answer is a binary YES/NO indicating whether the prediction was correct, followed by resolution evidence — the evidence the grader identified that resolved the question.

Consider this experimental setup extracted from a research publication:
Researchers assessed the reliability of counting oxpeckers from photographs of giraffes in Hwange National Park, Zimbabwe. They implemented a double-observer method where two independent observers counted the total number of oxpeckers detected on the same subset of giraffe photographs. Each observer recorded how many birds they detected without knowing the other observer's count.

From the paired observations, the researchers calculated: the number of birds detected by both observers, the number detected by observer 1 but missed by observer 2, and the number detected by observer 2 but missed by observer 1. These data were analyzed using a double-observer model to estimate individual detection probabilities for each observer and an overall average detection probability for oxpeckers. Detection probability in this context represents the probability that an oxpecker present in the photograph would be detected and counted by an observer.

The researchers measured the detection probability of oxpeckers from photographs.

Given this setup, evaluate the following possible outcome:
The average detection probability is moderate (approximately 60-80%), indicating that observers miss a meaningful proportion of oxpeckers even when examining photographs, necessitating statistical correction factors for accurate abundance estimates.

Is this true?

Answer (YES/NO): NO